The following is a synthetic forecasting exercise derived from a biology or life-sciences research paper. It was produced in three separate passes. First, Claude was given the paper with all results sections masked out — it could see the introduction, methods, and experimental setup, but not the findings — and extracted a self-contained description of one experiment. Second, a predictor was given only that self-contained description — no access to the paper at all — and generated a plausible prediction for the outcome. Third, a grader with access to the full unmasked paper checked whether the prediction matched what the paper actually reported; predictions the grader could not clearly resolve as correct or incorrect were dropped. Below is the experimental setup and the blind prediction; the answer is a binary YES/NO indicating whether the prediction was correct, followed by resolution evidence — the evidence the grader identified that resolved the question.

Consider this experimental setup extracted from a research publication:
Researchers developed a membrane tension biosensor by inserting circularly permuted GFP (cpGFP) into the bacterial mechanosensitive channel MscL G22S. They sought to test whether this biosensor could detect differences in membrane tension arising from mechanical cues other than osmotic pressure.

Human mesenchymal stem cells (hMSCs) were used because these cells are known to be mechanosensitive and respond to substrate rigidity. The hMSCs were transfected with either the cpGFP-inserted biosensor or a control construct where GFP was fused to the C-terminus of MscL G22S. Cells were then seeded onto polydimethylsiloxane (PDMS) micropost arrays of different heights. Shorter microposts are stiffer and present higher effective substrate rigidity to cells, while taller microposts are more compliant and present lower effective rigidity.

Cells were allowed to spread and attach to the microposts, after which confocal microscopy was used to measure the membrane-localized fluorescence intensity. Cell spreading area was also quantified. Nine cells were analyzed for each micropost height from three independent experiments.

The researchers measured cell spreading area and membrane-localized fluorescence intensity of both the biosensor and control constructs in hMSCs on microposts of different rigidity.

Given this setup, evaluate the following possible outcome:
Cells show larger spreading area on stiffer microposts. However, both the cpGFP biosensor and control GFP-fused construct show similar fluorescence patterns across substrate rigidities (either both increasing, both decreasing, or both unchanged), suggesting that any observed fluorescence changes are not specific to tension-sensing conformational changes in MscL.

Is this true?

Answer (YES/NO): NO